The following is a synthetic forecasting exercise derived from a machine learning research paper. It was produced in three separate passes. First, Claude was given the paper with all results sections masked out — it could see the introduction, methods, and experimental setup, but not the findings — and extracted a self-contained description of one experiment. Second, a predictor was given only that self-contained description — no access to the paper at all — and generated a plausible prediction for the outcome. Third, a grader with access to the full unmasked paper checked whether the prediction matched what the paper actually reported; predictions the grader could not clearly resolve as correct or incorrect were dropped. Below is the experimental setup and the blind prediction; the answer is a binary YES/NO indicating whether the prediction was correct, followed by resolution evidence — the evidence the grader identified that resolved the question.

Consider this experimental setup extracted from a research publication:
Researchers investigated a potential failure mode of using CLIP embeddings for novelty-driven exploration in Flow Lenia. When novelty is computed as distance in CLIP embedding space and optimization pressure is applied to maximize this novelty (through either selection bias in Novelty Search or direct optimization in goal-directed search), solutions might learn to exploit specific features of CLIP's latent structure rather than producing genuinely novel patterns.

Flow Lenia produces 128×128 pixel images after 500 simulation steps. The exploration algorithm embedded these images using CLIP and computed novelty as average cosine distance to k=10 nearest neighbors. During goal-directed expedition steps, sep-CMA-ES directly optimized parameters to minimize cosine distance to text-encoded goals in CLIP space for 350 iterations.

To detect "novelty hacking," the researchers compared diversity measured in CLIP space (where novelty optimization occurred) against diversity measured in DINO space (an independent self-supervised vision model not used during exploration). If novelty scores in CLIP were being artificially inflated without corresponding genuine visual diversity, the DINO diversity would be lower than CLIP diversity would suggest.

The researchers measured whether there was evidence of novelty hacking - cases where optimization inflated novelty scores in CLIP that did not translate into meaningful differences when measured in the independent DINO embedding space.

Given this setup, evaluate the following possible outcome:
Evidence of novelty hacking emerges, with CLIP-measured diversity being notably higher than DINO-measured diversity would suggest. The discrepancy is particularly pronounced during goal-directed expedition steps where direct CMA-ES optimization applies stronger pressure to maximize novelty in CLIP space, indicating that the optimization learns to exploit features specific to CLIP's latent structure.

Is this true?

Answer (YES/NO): NO